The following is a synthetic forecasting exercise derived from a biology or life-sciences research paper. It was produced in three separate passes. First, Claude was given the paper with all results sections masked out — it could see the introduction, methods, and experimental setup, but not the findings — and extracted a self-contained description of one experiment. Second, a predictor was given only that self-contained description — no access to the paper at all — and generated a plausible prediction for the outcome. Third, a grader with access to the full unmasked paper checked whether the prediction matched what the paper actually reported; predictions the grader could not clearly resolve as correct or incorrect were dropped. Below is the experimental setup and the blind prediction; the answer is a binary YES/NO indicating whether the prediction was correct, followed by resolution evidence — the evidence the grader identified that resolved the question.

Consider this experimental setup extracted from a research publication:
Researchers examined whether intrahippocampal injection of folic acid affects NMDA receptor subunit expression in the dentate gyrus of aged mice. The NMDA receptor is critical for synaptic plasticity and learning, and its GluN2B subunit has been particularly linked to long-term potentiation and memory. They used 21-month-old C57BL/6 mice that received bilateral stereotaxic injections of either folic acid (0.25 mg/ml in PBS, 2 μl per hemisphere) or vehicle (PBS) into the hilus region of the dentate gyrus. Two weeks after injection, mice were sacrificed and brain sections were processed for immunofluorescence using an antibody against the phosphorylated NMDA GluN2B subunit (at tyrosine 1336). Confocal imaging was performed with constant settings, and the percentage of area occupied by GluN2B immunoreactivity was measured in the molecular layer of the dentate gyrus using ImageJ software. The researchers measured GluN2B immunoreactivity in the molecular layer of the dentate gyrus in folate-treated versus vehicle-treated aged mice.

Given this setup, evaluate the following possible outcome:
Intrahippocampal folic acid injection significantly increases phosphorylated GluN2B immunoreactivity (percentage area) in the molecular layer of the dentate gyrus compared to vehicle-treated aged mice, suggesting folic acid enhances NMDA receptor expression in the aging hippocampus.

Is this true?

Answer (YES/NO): YES